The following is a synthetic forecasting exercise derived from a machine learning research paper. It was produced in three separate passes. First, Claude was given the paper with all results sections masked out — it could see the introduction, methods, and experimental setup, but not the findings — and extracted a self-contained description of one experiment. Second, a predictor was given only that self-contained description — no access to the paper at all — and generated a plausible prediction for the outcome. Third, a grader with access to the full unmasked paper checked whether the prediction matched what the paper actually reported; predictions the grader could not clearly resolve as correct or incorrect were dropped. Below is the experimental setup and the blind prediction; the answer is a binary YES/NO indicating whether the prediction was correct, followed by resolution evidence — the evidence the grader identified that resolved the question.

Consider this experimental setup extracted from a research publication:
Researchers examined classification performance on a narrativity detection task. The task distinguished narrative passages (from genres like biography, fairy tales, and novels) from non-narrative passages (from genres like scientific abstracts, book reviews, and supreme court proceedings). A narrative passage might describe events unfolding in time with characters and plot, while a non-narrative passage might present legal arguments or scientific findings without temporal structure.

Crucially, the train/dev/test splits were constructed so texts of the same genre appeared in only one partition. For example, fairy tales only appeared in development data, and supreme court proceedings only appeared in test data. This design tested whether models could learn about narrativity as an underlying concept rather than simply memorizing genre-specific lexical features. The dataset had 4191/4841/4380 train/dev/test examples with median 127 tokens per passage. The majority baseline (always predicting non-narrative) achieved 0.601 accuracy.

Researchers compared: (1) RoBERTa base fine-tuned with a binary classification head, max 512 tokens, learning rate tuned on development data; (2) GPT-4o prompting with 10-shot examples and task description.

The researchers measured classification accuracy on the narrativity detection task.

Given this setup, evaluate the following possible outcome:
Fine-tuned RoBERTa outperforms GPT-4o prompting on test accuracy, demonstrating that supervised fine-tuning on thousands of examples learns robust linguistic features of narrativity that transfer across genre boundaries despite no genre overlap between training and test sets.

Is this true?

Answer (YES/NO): YES